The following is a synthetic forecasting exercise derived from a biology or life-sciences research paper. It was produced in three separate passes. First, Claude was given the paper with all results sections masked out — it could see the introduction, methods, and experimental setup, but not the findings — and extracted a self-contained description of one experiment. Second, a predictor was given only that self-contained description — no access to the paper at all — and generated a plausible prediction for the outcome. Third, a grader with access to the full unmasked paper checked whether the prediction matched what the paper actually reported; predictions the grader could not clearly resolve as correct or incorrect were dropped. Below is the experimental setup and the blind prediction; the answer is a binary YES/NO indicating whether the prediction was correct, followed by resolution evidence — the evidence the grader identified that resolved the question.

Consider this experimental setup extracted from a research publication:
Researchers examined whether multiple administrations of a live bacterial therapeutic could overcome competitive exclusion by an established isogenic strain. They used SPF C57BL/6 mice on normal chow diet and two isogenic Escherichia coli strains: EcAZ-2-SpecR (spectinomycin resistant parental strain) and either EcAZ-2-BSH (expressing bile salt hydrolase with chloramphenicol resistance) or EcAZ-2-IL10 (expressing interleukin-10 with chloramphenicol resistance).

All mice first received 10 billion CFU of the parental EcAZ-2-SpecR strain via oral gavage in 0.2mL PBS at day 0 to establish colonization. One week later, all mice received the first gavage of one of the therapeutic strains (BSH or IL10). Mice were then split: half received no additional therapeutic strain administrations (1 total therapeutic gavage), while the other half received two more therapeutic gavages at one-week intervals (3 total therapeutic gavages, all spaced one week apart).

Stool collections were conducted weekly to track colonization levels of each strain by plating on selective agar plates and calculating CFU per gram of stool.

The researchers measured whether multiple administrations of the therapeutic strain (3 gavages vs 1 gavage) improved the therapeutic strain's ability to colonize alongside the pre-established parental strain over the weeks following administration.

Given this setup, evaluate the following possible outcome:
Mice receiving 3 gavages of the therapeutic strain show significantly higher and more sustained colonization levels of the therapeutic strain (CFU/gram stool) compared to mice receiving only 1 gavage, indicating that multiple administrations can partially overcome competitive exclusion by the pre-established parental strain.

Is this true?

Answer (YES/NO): YES